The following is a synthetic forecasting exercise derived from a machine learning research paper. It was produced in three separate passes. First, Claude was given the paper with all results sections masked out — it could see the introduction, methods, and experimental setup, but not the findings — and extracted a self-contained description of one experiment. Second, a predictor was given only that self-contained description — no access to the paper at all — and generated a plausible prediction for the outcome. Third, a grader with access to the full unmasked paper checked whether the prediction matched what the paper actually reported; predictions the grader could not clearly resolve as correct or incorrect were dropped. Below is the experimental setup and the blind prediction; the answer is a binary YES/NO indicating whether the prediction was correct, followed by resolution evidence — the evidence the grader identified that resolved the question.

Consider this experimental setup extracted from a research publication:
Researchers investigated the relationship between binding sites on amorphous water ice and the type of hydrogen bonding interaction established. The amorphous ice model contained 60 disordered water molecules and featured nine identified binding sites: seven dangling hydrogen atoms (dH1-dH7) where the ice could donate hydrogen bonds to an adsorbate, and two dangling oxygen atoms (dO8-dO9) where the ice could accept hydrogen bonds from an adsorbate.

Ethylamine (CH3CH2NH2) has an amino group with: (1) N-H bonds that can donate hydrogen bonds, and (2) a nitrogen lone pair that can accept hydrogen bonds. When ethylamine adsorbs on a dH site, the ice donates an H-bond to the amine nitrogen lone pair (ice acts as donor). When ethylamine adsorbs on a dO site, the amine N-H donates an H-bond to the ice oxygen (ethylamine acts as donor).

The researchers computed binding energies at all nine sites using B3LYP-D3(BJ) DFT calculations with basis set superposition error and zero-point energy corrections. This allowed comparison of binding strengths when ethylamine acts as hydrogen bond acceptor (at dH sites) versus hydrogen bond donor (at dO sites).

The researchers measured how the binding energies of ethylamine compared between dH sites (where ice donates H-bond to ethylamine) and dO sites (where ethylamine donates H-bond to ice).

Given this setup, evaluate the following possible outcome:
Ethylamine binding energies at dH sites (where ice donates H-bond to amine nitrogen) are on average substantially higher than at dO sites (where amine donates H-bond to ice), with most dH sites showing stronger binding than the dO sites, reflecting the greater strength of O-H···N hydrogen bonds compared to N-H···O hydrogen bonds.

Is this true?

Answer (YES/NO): YES